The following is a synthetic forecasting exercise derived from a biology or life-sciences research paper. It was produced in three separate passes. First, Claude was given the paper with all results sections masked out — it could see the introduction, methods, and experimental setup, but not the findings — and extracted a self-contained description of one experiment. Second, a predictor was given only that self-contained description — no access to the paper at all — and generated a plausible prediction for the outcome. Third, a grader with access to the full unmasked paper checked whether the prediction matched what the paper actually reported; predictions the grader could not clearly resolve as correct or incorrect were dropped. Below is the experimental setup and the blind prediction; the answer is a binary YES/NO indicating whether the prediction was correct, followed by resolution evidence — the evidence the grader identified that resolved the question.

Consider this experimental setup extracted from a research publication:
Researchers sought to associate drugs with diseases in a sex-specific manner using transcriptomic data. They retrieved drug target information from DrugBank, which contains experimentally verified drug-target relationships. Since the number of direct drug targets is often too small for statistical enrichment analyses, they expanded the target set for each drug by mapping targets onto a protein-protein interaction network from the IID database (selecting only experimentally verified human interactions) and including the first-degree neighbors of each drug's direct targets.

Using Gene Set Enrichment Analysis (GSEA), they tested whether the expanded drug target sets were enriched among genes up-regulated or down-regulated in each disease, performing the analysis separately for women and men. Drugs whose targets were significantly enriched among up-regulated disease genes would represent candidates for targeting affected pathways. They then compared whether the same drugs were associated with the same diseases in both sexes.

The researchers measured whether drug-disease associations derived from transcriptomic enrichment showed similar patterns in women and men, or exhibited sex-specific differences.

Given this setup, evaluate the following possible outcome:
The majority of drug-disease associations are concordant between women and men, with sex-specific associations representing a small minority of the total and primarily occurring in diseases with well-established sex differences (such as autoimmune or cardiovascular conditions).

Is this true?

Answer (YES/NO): NO